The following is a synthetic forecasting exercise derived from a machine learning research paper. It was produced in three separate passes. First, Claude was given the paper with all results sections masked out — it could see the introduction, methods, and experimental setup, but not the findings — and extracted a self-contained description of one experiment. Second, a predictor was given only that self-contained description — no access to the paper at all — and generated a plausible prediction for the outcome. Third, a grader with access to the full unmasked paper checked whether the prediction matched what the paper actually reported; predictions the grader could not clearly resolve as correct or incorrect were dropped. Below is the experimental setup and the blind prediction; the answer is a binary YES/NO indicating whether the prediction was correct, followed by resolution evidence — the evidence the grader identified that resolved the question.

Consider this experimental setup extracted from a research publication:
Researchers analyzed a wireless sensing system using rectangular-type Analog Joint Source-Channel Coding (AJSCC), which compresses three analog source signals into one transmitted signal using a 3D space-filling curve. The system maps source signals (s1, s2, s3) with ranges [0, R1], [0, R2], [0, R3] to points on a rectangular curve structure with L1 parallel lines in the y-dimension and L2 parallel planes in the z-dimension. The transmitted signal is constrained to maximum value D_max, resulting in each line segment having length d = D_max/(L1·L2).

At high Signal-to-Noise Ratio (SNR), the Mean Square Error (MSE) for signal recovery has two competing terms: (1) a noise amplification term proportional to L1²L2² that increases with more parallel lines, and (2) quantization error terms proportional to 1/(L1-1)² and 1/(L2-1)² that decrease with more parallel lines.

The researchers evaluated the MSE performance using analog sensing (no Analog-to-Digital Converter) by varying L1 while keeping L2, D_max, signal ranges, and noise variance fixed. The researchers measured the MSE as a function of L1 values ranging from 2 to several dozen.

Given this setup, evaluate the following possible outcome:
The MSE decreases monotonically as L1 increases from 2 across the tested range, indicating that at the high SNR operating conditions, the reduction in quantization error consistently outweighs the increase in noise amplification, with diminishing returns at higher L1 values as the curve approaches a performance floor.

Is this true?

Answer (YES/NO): NO